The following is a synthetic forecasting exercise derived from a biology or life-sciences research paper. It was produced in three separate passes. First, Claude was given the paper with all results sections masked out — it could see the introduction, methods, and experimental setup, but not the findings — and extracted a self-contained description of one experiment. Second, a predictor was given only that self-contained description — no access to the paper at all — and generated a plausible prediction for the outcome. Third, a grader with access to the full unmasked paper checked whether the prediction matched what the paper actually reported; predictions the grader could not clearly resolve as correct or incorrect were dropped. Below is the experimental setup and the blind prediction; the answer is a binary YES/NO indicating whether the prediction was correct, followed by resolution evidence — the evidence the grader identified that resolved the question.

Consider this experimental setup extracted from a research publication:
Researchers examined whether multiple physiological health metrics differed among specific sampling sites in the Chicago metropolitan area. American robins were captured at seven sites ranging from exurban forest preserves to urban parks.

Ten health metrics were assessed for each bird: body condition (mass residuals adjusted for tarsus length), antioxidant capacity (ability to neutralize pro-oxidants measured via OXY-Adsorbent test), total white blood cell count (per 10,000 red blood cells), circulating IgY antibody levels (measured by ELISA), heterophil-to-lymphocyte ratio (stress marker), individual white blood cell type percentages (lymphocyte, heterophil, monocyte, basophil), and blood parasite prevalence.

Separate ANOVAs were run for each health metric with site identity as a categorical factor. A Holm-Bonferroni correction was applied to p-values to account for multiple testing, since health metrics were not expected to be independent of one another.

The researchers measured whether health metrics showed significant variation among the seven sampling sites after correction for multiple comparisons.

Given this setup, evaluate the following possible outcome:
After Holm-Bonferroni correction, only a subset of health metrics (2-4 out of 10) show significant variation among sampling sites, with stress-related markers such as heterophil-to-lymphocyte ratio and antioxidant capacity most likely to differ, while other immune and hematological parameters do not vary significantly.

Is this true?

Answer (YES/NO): NO